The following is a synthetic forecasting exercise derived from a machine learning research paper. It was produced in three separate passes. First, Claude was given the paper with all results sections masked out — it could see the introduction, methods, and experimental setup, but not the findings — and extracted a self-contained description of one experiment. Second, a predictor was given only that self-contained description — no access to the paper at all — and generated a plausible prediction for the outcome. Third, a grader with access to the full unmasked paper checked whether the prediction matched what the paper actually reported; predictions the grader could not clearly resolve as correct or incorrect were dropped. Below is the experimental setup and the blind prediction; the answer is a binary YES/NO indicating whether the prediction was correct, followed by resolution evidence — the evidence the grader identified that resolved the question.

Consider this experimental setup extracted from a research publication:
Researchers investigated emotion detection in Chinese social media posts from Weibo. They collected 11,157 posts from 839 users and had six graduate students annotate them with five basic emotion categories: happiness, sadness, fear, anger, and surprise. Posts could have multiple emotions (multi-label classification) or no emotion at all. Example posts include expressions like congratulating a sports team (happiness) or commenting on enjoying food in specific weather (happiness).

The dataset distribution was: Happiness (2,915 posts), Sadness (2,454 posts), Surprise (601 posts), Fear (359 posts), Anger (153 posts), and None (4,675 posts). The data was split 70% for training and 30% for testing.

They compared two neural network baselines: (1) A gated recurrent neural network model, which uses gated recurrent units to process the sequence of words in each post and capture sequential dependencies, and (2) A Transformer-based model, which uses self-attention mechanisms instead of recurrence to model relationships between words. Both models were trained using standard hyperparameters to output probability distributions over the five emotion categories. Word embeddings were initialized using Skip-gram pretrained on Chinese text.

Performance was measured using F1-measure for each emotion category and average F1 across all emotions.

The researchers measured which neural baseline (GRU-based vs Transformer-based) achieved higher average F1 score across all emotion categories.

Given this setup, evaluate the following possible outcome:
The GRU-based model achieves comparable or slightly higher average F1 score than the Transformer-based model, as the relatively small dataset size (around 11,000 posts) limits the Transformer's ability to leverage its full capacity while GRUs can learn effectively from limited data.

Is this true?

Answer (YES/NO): YES